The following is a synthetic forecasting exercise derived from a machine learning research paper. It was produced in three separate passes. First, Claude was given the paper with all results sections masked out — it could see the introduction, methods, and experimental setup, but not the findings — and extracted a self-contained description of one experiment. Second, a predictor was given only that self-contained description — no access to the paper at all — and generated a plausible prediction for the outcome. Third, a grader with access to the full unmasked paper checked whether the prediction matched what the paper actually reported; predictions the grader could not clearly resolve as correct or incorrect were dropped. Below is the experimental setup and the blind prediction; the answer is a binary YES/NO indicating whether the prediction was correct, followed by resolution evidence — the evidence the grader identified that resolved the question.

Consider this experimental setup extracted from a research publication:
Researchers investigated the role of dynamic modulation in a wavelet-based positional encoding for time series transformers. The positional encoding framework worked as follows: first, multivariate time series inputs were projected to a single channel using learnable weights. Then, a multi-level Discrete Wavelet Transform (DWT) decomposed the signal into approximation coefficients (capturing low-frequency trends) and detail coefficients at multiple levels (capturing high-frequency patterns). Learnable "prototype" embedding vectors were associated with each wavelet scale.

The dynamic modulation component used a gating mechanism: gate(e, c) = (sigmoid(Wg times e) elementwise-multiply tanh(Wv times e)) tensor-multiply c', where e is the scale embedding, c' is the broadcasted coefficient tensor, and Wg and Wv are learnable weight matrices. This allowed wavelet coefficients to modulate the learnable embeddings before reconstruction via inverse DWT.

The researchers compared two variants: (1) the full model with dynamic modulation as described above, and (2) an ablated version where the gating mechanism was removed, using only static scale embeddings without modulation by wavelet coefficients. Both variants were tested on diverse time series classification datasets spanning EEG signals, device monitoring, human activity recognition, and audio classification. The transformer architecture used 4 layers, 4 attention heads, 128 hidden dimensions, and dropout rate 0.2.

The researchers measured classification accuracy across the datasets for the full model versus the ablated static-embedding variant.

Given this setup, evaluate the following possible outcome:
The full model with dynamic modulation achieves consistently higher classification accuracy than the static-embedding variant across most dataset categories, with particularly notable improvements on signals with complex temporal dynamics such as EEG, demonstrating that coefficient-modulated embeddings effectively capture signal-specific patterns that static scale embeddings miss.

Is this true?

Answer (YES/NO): YES